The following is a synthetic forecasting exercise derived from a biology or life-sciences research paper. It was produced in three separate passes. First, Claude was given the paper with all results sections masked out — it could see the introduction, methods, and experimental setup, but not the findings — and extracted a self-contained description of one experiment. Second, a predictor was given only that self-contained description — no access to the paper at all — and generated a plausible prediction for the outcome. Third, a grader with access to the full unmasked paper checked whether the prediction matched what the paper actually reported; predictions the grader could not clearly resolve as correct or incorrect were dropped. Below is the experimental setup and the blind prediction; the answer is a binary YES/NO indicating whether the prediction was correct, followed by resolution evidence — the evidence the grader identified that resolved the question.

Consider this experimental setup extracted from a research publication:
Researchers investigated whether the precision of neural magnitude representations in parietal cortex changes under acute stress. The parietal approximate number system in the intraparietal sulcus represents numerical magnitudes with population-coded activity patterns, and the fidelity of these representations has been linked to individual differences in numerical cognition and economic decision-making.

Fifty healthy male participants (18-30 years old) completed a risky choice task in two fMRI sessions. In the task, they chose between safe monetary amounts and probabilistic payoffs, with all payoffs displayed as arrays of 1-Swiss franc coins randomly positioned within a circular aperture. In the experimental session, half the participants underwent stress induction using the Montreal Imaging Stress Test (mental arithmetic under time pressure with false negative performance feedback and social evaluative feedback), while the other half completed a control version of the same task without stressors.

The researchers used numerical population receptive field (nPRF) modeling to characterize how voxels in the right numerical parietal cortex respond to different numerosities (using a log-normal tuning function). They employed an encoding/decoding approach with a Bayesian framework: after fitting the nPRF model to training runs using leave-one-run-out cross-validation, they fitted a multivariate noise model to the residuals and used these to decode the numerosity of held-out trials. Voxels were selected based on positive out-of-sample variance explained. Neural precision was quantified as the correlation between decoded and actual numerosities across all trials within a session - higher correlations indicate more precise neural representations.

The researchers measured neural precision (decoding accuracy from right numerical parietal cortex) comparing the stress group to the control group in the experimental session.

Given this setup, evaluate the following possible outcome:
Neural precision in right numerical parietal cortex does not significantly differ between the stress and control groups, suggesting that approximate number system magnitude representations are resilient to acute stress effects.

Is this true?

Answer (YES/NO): YES